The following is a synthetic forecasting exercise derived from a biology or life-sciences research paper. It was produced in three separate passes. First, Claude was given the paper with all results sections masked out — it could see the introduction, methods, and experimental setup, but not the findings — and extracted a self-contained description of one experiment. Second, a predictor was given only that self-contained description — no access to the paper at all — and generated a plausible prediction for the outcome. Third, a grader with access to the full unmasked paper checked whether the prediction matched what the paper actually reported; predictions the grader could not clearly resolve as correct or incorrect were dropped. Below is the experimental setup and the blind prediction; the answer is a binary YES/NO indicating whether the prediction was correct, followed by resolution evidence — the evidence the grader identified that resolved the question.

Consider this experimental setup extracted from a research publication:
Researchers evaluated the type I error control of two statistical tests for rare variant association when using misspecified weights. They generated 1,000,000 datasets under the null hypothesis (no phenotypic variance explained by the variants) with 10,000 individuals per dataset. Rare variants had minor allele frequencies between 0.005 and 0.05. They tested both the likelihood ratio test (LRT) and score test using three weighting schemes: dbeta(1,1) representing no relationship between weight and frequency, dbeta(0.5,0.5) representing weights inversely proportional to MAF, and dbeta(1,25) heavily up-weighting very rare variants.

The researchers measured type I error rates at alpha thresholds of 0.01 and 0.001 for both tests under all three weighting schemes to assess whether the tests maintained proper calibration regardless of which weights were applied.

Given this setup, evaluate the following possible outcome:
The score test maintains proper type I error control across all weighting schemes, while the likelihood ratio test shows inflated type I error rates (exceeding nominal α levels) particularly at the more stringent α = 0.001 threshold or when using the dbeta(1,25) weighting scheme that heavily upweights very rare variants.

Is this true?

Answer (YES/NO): NO